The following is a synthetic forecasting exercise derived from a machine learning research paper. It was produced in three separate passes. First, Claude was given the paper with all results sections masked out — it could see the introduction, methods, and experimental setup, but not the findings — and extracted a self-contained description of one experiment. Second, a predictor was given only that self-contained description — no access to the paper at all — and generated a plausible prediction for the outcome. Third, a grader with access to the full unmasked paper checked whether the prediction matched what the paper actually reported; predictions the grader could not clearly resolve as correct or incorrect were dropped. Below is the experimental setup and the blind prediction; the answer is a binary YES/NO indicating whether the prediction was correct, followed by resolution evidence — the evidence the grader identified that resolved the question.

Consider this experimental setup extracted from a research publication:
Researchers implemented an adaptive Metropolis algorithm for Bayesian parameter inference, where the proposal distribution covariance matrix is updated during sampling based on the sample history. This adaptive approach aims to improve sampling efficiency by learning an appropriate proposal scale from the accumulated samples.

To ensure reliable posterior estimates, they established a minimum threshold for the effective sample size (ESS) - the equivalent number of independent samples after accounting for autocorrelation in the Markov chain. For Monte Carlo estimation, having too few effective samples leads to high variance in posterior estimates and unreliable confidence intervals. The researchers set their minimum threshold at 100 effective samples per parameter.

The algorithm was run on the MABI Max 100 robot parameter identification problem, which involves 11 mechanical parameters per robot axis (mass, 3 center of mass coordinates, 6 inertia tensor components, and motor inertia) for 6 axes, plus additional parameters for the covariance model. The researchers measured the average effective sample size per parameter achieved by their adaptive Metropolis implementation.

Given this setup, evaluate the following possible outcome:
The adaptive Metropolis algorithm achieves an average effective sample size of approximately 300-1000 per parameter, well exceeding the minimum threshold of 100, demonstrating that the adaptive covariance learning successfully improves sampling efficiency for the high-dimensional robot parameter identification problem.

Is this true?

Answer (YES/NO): NO